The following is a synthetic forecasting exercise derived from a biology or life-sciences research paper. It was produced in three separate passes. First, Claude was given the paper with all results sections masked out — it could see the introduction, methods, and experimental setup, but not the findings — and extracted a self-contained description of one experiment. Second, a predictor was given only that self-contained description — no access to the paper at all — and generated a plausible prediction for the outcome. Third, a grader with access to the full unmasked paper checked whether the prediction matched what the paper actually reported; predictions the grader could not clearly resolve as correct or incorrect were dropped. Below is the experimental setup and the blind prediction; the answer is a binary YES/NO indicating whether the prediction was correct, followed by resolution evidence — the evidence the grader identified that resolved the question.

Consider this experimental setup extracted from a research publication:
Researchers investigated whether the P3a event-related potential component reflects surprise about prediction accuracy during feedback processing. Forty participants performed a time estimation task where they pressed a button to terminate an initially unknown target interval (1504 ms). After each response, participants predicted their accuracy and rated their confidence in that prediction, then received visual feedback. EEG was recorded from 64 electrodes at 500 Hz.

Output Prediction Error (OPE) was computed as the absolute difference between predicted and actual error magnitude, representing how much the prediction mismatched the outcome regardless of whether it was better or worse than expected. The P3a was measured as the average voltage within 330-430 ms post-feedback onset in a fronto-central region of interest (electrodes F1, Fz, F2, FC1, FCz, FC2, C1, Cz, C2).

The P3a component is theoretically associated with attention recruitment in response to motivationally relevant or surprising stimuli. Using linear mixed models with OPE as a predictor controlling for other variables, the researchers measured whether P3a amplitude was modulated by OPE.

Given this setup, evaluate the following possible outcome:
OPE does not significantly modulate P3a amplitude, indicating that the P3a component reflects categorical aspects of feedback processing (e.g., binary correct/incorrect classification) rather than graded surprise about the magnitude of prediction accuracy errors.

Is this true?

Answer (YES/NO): NO